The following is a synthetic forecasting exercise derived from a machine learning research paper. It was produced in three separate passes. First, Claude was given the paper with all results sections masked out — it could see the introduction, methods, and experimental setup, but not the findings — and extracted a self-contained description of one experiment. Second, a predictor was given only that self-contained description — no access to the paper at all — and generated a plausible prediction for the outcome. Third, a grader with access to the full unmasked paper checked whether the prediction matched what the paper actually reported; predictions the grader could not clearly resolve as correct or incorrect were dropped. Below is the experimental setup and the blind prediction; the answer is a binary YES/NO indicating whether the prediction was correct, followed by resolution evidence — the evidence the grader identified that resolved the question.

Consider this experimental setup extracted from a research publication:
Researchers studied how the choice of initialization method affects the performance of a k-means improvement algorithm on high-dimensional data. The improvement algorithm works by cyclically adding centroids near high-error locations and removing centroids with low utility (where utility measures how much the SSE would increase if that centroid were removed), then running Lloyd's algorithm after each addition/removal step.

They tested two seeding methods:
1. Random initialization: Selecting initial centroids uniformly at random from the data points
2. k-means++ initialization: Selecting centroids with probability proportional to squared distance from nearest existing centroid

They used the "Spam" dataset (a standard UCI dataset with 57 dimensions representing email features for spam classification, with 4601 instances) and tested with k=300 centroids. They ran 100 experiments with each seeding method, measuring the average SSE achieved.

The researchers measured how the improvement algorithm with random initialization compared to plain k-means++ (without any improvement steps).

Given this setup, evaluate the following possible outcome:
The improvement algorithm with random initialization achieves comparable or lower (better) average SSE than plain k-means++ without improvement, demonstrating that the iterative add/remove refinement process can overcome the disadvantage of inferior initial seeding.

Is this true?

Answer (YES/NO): NO